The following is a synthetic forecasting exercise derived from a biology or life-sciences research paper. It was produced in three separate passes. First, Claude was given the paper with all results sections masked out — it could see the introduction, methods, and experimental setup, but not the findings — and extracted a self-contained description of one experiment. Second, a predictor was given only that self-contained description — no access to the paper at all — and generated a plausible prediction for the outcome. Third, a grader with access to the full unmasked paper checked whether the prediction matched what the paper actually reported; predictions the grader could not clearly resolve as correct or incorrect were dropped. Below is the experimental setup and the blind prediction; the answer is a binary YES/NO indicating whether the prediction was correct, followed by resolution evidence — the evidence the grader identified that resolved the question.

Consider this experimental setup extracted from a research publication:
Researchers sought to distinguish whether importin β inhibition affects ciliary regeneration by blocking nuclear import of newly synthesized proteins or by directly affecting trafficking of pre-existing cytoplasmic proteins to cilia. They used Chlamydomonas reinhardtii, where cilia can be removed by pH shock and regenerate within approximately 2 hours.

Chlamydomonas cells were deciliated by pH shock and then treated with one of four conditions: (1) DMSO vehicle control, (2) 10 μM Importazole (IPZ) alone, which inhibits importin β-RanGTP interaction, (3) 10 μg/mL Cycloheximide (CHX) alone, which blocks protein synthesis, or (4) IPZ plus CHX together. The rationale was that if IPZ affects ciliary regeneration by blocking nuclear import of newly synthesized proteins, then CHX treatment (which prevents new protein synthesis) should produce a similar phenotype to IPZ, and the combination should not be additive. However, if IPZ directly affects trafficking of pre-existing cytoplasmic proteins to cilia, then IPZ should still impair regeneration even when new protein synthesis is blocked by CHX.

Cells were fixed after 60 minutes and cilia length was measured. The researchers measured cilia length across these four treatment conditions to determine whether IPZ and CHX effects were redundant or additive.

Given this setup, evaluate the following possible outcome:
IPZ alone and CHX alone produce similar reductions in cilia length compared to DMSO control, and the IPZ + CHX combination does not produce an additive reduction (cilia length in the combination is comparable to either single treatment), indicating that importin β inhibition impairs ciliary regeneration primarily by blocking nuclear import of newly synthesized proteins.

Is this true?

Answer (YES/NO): NO